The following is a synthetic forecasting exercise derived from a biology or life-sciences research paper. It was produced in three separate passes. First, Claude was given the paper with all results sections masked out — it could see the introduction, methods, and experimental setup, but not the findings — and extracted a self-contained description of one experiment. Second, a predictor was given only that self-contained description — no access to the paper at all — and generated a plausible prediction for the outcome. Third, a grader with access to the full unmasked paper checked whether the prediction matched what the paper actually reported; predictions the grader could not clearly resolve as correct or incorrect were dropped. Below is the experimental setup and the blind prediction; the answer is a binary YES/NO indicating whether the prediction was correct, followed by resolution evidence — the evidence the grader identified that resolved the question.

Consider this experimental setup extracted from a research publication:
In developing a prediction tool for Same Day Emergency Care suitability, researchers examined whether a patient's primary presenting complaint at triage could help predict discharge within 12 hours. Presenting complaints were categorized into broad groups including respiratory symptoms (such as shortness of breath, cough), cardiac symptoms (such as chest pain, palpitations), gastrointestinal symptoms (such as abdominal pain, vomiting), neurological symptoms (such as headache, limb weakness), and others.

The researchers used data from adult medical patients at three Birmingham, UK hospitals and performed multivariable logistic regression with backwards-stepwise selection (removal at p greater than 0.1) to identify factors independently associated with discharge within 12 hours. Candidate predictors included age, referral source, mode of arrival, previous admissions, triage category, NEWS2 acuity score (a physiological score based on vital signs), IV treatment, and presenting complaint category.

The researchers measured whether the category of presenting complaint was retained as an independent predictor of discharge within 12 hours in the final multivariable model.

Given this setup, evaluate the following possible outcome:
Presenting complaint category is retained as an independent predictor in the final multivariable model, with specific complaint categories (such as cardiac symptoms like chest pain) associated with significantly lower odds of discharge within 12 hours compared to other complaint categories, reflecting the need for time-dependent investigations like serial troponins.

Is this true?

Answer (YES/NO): NO